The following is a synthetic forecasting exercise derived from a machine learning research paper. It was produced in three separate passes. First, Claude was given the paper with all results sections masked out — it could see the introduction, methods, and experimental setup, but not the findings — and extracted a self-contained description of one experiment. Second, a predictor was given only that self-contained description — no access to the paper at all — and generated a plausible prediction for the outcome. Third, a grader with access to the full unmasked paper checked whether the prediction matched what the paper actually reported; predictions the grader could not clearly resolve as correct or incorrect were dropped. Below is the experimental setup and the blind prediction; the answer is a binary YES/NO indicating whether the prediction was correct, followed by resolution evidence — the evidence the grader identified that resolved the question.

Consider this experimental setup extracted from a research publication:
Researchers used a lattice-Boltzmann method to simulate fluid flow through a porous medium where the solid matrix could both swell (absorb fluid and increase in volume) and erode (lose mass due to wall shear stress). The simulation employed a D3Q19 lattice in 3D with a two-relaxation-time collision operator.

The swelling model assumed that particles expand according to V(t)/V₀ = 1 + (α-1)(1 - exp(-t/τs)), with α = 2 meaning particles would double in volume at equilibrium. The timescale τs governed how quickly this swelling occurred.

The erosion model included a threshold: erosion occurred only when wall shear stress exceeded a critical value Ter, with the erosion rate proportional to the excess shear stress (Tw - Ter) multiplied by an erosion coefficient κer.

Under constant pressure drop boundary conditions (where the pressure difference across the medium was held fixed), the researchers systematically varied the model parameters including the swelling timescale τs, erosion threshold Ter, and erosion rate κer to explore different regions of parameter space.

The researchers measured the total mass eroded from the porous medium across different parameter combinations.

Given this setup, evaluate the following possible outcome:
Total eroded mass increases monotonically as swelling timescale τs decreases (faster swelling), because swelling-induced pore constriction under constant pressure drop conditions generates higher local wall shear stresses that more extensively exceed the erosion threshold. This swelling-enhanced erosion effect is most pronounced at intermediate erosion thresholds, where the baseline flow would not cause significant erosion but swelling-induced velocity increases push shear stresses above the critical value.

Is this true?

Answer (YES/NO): NO